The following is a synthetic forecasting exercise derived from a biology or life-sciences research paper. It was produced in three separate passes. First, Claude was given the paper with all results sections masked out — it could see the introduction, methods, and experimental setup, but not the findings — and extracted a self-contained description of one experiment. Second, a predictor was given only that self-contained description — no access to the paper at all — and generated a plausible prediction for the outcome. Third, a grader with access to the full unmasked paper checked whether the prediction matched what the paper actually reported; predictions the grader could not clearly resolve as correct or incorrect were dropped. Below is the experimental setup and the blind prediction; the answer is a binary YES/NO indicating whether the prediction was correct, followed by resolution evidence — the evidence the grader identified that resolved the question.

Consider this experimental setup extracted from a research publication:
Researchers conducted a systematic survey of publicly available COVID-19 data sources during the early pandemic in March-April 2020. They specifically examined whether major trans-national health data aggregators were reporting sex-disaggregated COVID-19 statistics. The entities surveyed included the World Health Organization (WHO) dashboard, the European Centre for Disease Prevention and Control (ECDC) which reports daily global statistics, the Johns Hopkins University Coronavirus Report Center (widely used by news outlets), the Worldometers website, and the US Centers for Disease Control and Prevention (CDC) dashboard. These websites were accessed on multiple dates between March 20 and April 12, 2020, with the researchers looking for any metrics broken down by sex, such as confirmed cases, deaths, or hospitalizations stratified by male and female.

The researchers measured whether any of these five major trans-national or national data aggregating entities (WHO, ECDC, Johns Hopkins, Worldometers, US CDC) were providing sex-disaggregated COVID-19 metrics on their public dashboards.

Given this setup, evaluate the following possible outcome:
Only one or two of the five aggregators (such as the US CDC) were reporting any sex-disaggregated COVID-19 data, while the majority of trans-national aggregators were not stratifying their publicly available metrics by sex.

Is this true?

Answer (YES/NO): NO